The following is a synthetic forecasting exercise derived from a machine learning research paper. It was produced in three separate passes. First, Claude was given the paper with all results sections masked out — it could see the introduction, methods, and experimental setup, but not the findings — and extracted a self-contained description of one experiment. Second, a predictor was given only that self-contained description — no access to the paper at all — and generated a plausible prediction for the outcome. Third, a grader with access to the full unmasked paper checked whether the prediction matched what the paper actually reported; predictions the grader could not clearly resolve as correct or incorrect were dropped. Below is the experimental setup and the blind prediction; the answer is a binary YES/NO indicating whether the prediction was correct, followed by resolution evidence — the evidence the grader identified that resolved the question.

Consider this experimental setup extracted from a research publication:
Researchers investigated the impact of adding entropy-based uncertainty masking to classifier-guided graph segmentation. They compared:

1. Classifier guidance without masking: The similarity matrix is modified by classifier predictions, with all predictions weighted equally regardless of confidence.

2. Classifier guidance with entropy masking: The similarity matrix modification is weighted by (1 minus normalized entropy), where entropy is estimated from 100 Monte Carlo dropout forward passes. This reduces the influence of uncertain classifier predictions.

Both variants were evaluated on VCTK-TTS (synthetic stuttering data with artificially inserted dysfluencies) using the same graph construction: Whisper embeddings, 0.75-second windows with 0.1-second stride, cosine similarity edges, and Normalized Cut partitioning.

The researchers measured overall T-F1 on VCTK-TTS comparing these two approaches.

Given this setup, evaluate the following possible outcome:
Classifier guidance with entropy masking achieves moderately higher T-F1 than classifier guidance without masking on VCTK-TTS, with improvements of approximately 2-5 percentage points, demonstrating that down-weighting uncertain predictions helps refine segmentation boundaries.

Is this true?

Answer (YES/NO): YES